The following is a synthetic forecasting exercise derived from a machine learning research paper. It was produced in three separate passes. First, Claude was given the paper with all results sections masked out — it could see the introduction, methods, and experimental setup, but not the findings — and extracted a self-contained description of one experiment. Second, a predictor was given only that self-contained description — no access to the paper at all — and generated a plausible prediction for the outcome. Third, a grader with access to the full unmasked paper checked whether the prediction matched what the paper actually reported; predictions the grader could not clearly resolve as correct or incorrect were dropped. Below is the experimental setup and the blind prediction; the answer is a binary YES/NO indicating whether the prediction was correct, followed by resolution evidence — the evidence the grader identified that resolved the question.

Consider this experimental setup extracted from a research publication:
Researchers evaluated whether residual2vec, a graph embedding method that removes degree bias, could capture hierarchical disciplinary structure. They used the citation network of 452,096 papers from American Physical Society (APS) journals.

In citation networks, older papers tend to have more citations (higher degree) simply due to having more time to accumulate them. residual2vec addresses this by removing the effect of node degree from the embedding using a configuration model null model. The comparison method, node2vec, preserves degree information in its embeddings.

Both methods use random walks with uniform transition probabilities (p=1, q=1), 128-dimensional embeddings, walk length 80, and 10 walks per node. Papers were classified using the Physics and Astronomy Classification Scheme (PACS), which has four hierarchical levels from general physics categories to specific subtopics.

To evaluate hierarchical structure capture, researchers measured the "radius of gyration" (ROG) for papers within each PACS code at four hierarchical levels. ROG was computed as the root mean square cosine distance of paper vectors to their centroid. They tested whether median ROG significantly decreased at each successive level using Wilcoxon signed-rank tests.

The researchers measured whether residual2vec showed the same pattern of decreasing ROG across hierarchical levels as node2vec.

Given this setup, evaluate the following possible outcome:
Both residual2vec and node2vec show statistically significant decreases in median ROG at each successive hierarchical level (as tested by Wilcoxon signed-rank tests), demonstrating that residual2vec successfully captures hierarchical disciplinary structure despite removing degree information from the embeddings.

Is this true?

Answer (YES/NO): YES